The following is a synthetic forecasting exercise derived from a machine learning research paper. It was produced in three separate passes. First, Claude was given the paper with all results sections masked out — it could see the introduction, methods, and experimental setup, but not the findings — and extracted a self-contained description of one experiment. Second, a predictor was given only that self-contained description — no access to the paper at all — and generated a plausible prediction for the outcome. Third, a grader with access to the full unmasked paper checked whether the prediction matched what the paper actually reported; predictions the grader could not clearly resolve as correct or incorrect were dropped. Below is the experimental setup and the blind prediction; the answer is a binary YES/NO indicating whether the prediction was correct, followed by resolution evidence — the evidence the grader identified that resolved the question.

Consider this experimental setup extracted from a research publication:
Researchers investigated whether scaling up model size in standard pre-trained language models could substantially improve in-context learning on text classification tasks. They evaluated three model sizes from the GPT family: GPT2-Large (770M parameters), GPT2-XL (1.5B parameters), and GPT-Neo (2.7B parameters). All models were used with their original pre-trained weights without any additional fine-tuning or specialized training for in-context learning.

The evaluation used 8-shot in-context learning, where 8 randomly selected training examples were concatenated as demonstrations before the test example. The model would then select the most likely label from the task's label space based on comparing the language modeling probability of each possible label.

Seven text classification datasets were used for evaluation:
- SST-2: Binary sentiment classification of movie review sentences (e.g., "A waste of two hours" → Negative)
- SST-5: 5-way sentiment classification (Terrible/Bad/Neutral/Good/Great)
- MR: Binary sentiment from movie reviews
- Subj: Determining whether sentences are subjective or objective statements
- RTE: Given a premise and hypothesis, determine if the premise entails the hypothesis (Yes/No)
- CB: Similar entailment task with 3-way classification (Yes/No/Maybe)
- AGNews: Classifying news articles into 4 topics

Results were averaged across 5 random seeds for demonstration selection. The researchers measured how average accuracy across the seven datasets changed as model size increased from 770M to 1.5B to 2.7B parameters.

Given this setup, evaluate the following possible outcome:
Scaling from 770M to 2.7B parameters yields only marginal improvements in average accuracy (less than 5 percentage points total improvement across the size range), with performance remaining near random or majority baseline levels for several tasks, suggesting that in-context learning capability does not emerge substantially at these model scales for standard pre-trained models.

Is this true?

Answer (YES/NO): NO